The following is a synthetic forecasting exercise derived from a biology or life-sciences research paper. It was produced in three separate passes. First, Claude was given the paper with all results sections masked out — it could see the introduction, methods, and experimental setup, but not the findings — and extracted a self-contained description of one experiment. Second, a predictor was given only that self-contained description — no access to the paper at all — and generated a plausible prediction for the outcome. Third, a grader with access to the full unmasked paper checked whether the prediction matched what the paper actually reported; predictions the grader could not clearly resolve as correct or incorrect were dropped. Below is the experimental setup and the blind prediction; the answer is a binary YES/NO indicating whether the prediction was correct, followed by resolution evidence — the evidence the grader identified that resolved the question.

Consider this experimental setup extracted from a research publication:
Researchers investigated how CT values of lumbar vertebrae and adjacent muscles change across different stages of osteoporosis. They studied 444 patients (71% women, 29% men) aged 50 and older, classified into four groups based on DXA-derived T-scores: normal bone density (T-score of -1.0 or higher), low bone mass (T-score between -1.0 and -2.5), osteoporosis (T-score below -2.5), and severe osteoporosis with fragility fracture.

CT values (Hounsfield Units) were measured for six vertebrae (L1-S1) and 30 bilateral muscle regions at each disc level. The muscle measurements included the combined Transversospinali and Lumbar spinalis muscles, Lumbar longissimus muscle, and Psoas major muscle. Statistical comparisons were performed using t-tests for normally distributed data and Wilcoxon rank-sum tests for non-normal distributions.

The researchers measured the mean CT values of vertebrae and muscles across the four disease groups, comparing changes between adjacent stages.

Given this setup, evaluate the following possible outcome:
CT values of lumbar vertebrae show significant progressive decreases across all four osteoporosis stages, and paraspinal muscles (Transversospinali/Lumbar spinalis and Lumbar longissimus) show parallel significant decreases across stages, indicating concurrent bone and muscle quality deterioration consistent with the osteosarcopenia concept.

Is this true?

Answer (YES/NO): NO